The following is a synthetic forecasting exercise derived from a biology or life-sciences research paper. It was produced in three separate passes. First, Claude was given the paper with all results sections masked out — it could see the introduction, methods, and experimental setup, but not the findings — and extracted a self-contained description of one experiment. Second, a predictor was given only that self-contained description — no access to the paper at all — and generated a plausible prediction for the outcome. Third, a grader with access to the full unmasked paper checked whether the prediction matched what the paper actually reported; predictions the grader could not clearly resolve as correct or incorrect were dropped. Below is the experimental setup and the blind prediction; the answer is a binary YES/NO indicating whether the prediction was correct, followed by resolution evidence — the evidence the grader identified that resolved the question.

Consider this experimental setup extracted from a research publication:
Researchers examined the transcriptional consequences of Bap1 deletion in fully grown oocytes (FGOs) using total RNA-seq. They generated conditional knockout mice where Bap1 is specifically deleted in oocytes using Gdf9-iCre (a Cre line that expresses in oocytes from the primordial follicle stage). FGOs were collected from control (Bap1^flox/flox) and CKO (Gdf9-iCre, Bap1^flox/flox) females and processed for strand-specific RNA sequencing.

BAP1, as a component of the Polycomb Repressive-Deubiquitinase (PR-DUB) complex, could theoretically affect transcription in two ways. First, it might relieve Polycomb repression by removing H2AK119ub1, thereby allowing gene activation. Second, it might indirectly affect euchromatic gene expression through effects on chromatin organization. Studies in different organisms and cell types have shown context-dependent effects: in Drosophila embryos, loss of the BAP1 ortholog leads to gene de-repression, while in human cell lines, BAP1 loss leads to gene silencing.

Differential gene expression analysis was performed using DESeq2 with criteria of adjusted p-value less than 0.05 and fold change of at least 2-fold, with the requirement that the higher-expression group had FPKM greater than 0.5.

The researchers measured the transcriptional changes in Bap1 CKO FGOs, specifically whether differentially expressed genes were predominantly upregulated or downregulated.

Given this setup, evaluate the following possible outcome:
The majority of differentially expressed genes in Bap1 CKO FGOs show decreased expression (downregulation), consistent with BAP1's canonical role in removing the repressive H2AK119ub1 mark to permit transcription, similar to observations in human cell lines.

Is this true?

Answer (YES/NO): YES